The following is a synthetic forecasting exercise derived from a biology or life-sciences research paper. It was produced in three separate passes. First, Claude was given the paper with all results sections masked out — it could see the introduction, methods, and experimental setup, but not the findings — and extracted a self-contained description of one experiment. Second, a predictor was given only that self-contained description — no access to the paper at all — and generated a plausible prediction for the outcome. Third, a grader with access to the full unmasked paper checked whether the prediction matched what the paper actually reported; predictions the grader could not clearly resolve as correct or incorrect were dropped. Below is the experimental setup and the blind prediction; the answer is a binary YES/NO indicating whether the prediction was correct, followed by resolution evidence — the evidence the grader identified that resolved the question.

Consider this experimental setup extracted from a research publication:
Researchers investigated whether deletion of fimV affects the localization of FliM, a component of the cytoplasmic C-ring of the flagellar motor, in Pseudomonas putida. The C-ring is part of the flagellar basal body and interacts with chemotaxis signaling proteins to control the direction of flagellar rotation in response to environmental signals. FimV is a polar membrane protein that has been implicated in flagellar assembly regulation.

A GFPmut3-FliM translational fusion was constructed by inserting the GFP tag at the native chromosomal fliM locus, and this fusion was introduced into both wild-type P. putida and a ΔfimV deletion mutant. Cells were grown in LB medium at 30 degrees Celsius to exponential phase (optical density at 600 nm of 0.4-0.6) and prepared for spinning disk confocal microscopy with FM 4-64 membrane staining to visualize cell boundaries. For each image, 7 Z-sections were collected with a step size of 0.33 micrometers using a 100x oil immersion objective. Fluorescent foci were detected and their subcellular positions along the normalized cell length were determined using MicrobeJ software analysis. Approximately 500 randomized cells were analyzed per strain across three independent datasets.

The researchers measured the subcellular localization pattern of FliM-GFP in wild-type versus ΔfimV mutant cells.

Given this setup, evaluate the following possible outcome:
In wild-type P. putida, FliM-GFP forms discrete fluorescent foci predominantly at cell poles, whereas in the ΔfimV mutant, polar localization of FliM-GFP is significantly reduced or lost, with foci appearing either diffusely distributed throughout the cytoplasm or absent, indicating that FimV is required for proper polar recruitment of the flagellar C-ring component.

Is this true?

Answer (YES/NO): NO